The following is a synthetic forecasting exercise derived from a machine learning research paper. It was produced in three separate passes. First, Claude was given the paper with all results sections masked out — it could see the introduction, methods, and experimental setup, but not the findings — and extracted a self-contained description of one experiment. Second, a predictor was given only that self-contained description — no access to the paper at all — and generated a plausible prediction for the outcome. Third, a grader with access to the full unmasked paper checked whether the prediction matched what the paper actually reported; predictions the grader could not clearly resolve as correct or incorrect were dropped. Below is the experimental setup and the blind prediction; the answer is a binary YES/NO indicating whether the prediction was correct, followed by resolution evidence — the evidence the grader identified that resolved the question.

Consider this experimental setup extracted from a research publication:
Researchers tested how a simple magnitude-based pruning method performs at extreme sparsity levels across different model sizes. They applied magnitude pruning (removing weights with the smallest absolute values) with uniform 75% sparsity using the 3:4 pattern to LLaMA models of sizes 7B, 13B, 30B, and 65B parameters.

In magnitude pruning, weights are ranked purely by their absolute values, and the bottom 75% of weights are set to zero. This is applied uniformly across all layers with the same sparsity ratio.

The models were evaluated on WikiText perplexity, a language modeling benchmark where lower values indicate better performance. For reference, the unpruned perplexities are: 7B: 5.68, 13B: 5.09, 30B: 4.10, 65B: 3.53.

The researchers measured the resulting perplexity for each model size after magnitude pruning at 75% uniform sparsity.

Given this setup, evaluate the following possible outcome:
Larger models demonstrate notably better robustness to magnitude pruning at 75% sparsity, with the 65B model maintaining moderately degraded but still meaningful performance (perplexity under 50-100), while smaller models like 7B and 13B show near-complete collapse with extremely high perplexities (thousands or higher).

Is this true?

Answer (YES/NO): NO